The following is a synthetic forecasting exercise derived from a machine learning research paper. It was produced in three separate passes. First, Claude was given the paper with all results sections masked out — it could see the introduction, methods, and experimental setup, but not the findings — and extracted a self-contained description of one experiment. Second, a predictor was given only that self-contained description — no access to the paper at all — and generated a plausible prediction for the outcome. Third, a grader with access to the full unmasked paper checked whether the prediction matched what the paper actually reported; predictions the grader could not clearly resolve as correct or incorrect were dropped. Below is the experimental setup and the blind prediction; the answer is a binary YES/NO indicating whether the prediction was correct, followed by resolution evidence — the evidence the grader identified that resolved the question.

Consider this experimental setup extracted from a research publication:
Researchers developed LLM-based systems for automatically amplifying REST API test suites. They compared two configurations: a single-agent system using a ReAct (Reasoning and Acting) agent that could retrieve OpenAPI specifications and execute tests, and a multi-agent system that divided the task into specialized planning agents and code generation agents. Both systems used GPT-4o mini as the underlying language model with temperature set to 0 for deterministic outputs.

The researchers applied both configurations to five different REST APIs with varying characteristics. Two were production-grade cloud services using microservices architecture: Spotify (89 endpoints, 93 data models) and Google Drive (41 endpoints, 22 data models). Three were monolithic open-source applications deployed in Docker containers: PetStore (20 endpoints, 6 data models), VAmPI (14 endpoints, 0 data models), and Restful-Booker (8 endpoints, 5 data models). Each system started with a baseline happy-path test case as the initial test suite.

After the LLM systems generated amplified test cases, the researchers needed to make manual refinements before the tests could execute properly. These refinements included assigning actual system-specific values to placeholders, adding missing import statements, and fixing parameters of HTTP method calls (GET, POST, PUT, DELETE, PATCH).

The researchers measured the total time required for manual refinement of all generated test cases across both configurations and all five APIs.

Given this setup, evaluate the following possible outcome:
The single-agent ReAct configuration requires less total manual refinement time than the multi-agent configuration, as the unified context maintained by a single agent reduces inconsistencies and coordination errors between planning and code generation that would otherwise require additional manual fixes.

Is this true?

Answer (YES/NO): YES